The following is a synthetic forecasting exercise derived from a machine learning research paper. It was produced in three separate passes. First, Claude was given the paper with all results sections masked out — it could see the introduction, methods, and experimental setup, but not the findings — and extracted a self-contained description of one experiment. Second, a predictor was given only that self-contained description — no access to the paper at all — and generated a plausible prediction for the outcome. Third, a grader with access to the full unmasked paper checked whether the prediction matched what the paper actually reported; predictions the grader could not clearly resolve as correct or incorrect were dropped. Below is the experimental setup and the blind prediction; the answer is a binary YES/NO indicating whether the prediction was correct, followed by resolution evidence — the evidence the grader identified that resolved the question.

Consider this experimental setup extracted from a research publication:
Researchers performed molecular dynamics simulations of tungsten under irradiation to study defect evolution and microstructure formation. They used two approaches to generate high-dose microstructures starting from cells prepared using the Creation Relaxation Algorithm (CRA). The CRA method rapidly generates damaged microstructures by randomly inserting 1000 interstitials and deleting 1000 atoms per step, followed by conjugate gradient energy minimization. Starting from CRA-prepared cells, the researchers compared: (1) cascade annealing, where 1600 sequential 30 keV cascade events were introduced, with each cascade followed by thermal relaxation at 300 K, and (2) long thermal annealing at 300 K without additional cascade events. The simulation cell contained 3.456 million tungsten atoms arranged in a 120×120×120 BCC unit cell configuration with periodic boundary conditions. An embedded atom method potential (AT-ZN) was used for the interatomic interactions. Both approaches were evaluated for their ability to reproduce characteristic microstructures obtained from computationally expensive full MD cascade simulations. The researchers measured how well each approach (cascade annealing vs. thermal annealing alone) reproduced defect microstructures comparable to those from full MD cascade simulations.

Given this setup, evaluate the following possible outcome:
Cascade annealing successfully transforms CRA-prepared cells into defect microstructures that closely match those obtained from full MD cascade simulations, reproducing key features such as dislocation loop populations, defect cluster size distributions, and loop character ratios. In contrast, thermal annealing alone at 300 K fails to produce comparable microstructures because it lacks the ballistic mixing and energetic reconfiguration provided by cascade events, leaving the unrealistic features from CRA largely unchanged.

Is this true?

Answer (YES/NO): YES